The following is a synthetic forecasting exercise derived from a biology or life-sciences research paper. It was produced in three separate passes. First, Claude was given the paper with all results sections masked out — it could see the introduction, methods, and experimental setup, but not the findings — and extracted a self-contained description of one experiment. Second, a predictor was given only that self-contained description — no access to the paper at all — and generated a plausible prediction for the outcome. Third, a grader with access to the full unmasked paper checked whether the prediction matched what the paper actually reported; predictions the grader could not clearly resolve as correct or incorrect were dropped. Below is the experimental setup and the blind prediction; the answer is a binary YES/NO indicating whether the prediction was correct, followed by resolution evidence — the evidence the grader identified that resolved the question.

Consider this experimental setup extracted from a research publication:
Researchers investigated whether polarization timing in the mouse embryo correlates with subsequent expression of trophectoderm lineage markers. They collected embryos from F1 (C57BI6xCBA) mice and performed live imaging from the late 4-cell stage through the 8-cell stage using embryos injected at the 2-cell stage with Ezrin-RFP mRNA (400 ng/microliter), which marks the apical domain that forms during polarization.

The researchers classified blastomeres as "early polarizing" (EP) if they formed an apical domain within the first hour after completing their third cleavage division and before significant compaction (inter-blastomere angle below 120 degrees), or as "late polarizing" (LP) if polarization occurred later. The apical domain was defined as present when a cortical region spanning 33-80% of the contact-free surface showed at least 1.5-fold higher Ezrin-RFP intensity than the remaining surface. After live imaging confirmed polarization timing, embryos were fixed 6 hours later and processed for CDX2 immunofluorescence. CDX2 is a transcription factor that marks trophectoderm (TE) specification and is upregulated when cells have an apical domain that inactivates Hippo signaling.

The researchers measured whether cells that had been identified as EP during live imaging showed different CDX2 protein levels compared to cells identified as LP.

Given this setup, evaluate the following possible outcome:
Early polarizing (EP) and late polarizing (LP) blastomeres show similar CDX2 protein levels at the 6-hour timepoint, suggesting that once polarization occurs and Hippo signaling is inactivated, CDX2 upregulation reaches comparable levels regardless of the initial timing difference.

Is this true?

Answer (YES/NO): NO